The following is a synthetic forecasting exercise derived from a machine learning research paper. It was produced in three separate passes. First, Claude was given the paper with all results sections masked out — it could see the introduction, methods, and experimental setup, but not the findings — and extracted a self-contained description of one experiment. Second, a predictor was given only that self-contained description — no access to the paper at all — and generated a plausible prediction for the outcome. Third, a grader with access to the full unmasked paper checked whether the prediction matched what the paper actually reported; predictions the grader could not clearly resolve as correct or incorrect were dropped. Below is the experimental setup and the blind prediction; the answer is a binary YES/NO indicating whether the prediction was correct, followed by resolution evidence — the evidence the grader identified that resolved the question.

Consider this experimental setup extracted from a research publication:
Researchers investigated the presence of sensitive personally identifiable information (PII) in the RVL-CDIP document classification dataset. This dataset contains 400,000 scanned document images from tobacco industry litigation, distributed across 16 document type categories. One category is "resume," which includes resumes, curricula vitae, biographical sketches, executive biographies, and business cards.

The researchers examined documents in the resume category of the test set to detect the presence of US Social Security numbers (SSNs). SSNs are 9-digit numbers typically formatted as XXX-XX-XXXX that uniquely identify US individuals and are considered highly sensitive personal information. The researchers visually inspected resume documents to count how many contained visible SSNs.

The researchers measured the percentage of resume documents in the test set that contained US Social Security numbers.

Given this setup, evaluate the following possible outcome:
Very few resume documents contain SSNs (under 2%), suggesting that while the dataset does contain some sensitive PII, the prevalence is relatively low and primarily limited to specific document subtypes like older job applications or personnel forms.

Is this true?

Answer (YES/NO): NO